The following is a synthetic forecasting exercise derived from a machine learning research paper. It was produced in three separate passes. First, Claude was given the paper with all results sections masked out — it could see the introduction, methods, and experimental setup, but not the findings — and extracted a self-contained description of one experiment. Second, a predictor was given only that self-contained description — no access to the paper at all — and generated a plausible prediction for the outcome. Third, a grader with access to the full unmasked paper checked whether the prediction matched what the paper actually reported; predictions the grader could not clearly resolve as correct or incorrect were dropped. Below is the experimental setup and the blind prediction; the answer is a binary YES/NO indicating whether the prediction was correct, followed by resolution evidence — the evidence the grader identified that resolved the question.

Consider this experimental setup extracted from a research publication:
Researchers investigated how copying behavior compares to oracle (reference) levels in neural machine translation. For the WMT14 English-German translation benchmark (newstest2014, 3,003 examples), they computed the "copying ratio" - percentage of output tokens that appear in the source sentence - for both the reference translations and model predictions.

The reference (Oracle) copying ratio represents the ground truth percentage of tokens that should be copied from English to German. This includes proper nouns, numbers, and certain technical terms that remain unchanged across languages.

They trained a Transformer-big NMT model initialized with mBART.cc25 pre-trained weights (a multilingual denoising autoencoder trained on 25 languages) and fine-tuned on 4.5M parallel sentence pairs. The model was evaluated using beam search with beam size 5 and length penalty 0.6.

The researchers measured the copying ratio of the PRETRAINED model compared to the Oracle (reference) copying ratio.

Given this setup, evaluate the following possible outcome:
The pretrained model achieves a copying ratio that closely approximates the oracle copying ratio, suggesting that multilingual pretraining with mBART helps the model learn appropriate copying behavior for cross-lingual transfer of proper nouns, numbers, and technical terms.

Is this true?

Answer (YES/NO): NO